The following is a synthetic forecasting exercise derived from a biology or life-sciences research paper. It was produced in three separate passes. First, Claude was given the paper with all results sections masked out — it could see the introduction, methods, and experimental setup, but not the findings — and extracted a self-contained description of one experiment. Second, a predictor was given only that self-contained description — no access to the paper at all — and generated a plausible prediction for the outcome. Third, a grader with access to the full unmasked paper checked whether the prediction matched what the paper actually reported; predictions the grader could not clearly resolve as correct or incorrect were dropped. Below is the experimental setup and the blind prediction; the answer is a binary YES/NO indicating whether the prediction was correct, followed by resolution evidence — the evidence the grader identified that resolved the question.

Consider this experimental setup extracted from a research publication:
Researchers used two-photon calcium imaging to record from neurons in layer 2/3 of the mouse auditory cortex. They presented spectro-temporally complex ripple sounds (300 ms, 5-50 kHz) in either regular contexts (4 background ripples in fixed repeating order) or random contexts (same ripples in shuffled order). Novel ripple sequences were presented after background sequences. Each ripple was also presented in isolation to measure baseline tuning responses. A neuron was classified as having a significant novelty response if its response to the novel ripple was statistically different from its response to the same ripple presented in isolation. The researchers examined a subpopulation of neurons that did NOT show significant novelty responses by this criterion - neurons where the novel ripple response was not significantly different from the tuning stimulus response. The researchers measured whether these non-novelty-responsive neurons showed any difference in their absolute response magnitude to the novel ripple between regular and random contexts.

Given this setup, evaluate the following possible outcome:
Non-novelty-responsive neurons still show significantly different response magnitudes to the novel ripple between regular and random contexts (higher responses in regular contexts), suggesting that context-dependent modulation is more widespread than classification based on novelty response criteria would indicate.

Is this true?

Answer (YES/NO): YES